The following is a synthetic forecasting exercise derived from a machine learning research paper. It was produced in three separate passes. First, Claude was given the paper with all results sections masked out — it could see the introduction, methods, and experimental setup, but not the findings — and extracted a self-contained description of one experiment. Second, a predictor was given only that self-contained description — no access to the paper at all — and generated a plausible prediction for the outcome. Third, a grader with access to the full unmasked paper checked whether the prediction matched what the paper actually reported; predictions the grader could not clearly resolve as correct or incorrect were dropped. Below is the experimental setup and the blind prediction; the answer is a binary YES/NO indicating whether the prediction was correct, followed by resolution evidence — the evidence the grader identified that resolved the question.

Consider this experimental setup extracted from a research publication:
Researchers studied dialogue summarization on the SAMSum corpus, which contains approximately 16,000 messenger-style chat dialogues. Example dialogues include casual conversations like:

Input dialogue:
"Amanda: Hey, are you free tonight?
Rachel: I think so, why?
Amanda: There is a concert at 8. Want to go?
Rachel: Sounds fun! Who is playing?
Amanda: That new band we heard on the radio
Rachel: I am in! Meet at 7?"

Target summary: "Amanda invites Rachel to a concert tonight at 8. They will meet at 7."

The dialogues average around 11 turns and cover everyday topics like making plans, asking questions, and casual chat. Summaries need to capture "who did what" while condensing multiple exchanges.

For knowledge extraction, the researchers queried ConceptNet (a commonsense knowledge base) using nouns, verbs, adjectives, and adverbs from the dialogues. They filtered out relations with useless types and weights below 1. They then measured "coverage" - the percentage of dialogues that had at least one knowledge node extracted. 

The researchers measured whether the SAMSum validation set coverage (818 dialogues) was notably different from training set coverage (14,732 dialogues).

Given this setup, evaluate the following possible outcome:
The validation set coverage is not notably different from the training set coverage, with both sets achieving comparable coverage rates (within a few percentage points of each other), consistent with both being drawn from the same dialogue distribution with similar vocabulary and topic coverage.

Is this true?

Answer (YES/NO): YES